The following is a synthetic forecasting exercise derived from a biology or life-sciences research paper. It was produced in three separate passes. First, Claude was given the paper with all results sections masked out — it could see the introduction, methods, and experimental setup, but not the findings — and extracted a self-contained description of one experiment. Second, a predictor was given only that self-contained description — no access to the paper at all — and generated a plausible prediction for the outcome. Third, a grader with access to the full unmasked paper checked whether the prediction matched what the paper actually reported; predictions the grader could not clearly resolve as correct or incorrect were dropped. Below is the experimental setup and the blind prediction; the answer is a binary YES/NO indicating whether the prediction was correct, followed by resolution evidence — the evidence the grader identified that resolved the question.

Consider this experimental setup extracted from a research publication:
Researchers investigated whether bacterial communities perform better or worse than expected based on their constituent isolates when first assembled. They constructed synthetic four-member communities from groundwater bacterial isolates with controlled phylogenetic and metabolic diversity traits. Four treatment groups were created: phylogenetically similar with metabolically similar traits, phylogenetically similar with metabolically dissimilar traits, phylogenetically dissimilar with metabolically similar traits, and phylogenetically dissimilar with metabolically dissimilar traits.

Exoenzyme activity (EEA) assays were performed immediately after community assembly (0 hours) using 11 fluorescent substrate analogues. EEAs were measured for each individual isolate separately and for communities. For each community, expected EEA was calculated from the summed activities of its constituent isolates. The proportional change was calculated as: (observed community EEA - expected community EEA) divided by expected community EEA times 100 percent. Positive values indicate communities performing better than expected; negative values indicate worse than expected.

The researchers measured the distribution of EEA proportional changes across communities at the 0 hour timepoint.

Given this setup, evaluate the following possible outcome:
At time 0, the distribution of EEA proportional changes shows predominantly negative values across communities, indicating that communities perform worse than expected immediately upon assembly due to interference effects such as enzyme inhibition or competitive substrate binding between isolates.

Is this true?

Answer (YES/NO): NO